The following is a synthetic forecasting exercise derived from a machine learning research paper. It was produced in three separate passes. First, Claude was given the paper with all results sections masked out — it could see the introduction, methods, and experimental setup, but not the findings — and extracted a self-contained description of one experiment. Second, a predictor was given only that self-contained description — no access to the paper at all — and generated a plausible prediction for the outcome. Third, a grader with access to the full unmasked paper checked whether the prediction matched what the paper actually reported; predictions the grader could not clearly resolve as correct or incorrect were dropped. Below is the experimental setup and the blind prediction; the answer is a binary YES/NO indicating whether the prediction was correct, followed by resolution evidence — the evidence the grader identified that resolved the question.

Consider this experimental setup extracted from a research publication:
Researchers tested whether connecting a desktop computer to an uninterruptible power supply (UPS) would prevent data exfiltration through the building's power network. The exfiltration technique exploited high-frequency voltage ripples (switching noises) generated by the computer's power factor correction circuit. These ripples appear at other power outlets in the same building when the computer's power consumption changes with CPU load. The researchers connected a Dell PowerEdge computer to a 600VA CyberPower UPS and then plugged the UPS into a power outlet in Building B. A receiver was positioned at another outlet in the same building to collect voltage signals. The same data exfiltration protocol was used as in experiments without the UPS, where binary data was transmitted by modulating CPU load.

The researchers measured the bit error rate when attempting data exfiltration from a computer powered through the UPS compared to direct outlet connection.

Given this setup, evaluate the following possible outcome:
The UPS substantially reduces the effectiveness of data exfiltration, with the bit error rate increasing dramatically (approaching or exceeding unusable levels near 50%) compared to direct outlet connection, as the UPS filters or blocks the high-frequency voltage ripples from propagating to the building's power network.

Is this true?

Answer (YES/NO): NO